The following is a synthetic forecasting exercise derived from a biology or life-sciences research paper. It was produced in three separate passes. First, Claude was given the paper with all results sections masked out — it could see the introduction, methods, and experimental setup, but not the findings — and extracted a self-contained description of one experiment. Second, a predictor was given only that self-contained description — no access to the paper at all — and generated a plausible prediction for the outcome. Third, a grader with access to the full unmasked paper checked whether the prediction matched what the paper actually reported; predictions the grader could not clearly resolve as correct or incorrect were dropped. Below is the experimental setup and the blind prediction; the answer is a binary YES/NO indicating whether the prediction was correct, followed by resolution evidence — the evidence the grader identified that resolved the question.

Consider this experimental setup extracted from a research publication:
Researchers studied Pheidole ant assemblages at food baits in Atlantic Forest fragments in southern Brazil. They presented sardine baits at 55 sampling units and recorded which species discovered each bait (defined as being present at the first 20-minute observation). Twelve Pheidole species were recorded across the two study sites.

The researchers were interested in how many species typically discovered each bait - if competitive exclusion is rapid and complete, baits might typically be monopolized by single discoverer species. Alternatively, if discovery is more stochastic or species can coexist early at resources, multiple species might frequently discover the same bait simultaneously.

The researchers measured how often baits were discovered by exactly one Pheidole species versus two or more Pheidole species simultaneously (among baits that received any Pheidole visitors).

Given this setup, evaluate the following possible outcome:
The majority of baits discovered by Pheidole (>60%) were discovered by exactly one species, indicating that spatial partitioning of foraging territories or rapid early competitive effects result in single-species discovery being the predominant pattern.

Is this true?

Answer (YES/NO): NO